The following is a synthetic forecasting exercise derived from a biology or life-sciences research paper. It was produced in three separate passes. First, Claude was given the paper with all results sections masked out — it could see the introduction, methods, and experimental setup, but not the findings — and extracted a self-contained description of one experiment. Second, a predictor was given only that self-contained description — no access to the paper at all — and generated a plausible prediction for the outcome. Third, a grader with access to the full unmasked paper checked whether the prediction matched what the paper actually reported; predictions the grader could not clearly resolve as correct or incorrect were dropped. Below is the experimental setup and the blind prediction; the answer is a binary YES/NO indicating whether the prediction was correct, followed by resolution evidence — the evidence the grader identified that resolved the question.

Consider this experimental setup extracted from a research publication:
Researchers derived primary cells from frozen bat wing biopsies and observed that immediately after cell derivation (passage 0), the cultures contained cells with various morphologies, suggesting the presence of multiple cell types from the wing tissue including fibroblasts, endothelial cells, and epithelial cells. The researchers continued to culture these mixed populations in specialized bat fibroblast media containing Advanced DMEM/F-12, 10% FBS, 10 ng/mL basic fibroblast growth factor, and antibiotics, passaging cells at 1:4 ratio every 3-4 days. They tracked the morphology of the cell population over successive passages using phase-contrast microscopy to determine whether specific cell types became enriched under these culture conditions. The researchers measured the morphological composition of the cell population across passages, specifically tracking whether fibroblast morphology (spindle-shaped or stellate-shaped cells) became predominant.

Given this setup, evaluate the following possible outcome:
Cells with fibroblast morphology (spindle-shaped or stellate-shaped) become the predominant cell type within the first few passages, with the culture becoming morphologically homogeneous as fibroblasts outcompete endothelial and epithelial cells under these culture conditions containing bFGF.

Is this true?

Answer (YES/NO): YES